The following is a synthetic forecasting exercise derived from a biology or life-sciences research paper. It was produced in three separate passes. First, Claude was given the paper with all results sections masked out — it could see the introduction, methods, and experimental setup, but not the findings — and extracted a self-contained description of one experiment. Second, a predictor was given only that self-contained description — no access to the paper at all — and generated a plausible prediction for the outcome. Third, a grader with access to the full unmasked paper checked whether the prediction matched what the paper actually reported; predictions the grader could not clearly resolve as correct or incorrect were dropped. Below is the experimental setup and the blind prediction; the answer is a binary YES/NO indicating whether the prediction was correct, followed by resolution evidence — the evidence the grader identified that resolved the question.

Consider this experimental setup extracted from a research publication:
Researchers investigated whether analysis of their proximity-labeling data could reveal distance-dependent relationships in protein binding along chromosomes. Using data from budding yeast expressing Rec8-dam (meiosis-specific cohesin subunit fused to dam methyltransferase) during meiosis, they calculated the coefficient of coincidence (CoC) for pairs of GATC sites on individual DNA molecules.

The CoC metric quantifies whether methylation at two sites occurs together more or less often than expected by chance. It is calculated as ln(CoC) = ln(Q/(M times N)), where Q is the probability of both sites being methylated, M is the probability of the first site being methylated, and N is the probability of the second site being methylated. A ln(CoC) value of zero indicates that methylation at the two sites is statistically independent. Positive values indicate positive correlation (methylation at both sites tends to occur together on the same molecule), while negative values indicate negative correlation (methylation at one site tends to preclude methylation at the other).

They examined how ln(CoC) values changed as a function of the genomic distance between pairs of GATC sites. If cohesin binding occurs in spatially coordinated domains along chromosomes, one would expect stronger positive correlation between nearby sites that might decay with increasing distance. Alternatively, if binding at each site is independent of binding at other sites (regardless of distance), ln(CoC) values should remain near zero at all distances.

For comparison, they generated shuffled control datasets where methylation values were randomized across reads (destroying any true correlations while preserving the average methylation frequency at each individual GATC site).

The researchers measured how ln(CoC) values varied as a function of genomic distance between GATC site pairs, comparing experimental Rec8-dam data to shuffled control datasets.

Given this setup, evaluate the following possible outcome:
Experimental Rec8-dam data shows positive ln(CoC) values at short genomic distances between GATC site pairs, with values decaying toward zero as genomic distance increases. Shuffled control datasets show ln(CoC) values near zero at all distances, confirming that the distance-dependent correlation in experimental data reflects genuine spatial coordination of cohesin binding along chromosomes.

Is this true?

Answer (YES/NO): NO